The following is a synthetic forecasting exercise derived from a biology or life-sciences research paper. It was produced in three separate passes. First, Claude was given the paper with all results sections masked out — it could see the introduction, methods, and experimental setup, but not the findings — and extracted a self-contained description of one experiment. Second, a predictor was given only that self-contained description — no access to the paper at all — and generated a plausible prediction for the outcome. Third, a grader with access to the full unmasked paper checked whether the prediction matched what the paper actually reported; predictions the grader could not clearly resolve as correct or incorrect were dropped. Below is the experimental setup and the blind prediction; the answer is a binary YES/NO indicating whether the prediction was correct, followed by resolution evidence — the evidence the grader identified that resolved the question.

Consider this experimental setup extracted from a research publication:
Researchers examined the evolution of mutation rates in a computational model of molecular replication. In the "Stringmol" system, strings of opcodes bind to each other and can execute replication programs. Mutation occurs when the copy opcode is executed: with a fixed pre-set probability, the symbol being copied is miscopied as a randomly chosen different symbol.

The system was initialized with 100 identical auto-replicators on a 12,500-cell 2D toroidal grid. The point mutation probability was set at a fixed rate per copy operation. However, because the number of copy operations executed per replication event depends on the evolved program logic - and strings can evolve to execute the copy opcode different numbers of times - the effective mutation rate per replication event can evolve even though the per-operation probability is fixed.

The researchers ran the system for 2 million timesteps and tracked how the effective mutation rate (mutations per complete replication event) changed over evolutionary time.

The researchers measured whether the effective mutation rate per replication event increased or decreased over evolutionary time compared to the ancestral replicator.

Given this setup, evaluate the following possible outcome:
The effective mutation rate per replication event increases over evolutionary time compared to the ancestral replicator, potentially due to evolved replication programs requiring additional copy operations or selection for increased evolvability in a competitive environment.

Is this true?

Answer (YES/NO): YES